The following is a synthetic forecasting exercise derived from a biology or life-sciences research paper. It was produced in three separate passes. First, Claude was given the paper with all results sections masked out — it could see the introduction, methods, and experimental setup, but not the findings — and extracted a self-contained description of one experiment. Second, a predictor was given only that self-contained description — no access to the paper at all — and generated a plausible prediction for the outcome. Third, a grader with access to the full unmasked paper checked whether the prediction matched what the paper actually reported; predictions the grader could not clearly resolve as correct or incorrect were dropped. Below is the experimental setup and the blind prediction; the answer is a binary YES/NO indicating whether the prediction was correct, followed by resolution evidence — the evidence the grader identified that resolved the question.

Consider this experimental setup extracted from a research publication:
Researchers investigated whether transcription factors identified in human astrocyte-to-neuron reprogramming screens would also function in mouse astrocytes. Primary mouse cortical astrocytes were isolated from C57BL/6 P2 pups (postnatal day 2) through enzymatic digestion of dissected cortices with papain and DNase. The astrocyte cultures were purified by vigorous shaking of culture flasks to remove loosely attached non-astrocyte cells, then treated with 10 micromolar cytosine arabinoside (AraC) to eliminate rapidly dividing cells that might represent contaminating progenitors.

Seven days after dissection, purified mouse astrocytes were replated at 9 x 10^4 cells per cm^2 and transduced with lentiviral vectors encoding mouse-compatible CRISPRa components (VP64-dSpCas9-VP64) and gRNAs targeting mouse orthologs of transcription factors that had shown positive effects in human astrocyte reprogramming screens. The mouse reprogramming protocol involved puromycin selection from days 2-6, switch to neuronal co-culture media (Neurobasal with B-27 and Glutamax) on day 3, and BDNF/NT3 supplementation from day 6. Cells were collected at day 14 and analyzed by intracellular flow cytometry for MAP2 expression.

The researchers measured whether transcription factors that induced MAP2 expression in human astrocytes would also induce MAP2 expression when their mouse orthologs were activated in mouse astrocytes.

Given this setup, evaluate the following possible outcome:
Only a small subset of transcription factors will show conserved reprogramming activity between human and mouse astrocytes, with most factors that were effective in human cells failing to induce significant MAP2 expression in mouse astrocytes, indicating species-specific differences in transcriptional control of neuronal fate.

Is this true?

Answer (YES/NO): YES